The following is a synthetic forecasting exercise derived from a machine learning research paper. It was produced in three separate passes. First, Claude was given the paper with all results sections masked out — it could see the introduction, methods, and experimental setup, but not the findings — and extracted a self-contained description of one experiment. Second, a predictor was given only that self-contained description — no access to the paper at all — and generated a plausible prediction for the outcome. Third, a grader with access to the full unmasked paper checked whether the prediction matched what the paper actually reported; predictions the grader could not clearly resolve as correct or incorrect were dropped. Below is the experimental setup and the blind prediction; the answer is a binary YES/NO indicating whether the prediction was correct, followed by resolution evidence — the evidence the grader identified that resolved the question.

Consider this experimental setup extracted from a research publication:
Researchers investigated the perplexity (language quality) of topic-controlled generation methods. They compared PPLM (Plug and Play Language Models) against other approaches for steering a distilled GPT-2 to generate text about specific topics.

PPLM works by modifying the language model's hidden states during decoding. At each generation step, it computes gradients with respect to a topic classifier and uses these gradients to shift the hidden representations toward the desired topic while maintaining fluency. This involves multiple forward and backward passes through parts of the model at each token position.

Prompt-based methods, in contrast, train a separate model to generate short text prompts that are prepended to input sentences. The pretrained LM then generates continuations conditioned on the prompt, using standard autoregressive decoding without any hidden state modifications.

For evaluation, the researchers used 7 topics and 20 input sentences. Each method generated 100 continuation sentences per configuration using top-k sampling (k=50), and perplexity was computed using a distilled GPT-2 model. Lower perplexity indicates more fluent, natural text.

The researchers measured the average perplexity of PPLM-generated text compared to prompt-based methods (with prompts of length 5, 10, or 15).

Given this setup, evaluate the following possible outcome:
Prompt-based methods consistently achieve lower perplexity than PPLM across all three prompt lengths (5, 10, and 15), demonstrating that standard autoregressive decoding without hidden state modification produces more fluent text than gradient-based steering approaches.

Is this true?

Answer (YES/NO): NO